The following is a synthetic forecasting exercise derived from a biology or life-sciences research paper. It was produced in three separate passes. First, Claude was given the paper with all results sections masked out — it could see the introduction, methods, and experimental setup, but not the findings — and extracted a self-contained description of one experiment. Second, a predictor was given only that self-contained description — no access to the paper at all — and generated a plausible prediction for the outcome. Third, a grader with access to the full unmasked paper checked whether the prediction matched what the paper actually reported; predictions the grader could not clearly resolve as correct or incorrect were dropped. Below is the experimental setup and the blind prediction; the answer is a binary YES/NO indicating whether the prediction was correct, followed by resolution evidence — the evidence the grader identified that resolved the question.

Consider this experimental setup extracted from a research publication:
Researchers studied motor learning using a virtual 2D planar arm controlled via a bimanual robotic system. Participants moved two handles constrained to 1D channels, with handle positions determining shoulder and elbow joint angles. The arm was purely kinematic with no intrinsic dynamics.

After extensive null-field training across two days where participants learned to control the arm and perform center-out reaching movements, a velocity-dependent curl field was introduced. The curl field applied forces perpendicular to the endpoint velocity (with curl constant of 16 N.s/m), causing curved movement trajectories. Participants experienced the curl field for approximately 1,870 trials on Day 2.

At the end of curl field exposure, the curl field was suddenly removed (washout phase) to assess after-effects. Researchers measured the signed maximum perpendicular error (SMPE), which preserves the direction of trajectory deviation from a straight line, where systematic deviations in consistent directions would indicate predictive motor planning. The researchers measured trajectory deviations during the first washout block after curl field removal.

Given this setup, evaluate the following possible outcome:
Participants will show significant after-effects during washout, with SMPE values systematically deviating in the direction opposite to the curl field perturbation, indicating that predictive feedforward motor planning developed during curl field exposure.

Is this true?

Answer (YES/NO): YES